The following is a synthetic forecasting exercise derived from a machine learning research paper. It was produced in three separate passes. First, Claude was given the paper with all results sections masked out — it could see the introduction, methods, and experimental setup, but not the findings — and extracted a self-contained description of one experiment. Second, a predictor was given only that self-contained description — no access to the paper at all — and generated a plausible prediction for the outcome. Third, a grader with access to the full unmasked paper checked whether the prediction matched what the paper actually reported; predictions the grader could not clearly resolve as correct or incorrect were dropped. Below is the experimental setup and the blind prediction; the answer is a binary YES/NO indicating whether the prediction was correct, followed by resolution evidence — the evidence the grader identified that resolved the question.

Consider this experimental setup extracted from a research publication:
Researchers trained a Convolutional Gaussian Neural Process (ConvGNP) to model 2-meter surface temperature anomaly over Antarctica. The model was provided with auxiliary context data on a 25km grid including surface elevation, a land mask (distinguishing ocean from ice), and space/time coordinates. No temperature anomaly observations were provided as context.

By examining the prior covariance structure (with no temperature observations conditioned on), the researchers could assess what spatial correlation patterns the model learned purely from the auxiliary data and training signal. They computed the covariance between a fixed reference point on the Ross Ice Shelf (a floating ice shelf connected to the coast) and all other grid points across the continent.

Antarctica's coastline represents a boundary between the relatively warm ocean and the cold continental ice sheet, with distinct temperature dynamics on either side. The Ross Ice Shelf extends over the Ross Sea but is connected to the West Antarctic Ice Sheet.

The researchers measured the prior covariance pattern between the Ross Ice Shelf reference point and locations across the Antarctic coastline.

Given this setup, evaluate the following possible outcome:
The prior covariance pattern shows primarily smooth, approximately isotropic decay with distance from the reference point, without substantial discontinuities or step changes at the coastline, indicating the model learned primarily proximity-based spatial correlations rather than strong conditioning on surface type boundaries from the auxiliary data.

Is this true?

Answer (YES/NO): NO